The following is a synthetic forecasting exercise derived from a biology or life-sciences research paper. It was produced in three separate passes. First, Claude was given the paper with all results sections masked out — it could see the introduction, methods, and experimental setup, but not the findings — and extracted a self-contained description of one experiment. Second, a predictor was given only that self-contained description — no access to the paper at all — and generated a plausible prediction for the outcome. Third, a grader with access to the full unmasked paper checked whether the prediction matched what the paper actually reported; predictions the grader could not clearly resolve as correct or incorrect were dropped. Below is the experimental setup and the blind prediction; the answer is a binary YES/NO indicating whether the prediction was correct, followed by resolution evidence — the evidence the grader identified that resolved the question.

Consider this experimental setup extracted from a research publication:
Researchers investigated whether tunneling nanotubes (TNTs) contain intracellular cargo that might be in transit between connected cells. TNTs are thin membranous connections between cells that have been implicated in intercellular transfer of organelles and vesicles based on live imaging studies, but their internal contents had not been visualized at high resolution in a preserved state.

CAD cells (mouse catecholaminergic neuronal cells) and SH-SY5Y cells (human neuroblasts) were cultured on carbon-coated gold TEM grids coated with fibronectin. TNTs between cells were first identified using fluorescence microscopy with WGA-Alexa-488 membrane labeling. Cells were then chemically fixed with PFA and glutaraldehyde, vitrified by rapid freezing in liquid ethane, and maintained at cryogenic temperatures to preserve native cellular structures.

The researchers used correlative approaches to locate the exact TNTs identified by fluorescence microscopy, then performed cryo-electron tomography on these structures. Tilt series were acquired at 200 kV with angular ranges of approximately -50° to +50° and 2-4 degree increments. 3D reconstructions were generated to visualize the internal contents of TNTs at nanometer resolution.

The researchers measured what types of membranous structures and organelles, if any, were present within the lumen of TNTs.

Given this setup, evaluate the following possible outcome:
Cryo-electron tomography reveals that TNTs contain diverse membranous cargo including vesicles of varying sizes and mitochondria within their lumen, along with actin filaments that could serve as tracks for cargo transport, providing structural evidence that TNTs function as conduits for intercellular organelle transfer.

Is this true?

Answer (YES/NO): YES